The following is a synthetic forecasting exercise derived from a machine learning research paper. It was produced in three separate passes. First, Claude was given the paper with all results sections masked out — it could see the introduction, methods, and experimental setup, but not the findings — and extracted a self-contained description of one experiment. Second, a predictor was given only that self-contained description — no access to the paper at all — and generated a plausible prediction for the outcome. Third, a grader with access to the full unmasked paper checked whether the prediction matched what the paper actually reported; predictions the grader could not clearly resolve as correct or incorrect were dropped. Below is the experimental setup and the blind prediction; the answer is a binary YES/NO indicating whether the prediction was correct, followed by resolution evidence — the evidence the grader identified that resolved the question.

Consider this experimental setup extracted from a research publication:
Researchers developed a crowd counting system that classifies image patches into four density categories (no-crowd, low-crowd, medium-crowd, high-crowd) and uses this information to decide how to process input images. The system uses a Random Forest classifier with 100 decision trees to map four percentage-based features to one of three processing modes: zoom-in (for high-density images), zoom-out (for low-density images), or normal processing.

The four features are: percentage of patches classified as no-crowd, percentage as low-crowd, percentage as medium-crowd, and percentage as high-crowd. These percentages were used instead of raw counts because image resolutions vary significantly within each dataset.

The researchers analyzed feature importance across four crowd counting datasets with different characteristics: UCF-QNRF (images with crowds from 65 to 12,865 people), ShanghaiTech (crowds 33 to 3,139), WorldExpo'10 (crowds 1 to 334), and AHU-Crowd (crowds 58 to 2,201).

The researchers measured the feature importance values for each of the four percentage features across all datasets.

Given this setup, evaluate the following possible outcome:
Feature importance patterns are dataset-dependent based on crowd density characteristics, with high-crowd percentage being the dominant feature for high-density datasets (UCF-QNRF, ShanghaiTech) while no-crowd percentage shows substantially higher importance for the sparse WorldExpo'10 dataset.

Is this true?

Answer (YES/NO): NO